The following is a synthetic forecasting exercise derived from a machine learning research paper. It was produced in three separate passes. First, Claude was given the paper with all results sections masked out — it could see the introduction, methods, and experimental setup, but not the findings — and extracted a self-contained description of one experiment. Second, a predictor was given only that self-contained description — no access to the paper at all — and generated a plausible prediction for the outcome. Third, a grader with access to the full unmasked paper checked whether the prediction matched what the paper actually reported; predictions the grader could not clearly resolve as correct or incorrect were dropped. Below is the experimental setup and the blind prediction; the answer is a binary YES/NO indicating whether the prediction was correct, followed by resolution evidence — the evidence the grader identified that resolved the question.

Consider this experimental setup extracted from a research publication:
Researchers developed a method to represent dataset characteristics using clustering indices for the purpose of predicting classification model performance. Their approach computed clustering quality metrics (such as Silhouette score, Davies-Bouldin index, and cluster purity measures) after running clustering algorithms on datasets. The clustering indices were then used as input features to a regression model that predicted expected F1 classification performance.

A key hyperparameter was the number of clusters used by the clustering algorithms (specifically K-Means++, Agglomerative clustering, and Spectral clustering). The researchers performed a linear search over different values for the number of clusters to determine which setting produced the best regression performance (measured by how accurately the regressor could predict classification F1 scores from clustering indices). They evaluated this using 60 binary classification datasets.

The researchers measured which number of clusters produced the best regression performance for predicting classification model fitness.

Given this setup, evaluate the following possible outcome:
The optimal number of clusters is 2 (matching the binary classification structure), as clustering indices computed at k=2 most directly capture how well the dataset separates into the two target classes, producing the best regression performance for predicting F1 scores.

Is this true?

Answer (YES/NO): YES